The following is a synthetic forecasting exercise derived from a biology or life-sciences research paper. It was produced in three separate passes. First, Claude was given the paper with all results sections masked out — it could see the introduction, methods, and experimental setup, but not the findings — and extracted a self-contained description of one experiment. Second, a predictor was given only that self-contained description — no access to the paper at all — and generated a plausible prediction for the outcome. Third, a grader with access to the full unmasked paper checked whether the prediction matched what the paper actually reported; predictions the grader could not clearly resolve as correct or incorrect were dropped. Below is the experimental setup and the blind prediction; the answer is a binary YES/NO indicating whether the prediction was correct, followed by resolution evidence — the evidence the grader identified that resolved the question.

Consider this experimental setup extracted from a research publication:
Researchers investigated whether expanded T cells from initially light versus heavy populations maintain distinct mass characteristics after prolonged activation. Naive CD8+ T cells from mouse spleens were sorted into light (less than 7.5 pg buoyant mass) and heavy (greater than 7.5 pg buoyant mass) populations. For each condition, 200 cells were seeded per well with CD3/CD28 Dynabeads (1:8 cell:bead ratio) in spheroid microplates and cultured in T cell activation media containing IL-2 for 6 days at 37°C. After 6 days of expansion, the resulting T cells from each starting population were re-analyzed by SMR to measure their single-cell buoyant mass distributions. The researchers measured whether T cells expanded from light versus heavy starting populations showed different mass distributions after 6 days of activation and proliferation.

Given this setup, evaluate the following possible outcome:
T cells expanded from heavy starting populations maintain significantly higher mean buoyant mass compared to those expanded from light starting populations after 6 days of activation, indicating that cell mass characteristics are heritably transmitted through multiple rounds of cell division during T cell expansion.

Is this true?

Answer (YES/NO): NO